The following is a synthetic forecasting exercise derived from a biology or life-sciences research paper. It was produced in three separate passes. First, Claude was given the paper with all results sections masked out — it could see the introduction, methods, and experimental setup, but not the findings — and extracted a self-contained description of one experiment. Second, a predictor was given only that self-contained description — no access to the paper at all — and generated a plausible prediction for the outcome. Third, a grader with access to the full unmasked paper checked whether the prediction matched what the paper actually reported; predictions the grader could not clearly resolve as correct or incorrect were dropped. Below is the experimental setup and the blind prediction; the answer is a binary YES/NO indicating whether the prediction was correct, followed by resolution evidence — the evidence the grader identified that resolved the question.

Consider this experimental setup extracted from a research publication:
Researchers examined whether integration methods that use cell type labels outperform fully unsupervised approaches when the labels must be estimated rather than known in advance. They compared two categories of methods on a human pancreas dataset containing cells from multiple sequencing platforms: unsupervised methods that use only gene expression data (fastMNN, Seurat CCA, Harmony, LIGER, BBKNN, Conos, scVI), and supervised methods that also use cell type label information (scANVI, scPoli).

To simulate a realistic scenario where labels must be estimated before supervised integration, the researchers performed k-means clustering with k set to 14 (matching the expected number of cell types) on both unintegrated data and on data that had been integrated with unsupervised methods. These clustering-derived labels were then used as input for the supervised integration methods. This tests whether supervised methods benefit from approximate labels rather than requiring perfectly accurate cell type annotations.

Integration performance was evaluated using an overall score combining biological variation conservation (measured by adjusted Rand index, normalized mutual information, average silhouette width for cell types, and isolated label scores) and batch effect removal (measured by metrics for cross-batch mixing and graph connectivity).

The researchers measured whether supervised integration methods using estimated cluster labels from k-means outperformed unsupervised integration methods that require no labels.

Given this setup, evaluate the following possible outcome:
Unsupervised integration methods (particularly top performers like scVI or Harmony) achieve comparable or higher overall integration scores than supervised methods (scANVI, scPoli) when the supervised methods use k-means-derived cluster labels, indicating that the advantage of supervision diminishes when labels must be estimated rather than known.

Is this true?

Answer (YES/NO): NO